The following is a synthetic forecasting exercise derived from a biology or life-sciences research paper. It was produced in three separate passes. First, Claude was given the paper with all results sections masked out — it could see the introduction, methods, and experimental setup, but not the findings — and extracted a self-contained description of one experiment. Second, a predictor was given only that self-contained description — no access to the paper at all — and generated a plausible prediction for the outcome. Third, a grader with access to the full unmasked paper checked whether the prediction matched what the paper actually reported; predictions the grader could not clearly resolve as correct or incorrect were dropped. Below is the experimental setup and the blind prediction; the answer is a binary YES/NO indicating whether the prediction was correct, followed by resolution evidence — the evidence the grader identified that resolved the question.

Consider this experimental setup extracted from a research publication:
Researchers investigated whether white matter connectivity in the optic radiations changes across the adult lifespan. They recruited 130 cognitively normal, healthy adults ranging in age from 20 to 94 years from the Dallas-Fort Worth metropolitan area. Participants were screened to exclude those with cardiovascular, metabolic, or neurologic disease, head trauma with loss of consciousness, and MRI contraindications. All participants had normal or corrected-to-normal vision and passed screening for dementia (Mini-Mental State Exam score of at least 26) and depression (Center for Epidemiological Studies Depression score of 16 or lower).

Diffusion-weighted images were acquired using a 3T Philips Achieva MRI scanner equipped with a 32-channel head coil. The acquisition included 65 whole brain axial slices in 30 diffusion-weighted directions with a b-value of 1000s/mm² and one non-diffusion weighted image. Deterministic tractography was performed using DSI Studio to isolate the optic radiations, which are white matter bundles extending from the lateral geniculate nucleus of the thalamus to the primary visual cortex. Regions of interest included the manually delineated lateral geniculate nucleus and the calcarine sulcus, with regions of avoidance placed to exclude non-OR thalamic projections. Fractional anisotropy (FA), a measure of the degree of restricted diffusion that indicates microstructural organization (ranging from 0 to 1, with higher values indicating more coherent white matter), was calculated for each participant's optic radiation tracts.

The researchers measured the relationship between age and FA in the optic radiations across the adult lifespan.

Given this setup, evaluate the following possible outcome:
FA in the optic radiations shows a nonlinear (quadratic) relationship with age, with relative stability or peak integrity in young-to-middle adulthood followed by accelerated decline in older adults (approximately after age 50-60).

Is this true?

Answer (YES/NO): NO